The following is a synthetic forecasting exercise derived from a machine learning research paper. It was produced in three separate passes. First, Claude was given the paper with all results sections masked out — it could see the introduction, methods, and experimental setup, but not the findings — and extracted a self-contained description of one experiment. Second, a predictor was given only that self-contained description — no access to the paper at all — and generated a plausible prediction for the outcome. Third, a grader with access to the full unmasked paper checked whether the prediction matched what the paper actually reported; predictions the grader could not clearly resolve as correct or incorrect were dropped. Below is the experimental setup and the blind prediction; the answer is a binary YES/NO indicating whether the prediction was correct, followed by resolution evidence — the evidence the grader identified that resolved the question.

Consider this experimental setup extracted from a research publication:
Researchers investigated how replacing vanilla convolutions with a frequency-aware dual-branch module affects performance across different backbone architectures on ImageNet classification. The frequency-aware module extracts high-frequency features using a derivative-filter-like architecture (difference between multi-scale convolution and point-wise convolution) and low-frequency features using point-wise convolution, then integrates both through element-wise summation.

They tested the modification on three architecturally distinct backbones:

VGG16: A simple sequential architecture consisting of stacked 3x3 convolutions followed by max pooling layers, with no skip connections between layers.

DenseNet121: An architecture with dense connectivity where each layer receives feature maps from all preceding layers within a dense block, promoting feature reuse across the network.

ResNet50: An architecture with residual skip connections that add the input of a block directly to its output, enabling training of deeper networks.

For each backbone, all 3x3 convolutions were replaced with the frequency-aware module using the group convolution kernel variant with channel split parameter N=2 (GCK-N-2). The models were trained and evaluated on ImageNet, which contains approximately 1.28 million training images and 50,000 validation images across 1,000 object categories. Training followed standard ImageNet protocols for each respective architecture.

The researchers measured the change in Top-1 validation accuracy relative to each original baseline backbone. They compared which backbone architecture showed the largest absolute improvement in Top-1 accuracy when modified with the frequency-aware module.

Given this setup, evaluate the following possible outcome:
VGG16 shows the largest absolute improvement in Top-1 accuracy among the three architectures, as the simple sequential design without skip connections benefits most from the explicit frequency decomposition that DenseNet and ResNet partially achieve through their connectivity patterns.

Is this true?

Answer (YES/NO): NO